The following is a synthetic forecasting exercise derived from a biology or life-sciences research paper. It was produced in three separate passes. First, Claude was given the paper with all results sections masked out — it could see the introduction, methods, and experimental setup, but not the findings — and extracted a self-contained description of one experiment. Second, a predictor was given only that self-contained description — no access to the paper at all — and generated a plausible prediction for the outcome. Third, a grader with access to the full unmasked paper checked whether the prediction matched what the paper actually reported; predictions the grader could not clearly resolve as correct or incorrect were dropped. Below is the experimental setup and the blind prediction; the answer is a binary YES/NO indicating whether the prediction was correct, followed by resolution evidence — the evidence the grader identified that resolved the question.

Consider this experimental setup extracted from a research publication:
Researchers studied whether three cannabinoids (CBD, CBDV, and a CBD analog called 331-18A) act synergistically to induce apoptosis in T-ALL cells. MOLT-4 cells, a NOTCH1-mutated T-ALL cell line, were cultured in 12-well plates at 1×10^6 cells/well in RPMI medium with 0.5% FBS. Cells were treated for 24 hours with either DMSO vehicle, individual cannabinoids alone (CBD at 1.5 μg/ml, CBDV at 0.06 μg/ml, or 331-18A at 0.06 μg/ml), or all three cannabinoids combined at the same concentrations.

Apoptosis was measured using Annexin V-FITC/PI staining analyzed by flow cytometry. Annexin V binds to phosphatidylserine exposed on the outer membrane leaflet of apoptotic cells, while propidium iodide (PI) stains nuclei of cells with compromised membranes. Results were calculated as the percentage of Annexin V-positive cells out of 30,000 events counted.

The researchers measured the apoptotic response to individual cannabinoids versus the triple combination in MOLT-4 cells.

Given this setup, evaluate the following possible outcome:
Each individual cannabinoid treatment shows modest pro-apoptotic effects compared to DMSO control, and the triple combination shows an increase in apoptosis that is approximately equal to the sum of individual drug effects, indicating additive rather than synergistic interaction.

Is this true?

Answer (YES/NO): NO